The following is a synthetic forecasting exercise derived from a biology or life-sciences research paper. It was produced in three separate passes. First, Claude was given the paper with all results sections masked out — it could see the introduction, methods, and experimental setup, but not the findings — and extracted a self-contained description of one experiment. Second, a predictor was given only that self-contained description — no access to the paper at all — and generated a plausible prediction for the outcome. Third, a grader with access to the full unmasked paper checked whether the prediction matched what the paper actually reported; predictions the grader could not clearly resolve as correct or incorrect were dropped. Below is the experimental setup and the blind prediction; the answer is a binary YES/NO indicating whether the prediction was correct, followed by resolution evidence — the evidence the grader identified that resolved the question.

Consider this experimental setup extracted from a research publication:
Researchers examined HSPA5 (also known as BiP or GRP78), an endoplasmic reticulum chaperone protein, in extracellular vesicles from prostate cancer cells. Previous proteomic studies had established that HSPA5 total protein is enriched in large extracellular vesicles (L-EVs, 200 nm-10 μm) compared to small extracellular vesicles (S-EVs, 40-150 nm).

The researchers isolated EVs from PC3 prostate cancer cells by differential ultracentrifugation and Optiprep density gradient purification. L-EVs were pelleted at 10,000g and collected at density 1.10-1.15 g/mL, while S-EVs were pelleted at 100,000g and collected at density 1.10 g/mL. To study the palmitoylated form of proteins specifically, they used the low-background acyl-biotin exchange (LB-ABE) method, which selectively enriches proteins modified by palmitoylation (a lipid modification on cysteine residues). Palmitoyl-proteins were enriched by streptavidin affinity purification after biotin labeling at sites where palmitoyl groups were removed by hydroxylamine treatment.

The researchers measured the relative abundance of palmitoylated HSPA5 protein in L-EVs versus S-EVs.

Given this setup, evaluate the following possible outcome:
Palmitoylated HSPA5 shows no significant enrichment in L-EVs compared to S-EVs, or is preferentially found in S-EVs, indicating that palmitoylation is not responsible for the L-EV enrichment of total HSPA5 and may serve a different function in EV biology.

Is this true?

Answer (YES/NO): YES